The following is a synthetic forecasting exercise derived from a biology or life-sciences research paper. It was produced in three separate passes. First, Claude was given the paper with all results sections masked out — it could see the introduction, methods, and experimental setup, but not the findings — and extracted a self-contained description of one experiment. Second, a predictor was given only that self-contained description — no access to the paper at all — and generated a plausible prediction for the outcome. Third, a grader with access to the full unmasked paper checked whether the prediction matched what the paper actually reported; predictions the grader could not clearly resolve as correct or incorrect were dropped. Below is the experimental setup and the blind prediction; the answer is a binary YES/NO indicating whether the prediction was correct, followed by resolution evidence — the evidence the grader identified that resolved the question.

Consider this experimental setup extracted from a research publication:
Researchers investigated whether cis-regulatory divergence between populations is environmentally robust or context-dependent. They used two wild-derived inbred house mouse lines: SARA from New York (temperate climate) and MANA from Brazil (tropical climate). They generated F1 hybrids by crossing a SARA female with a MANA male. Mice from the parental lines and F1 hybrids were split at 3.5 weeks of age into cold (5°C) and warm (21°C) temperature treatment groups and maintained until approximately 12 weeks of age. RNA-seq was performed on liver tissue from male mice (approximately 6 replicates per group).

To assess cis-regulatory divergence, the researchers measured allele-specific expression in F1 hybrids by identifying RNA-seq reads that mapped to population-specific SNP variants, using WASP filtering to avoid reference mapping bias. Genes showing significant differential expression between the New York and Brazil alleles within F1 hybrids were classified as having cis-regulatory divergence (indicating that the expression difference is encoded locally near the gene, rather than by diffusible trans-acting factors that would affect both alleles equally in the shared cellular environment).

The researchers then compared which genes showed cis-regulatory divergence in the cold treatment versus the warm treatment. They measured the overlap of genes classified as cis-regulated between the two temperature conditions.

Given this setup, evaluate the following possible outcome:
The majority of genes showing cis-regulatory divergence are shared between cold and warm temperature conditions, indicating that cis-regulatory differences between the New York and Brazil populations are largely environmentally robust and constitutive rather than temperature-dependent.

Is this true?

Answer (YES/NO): YES